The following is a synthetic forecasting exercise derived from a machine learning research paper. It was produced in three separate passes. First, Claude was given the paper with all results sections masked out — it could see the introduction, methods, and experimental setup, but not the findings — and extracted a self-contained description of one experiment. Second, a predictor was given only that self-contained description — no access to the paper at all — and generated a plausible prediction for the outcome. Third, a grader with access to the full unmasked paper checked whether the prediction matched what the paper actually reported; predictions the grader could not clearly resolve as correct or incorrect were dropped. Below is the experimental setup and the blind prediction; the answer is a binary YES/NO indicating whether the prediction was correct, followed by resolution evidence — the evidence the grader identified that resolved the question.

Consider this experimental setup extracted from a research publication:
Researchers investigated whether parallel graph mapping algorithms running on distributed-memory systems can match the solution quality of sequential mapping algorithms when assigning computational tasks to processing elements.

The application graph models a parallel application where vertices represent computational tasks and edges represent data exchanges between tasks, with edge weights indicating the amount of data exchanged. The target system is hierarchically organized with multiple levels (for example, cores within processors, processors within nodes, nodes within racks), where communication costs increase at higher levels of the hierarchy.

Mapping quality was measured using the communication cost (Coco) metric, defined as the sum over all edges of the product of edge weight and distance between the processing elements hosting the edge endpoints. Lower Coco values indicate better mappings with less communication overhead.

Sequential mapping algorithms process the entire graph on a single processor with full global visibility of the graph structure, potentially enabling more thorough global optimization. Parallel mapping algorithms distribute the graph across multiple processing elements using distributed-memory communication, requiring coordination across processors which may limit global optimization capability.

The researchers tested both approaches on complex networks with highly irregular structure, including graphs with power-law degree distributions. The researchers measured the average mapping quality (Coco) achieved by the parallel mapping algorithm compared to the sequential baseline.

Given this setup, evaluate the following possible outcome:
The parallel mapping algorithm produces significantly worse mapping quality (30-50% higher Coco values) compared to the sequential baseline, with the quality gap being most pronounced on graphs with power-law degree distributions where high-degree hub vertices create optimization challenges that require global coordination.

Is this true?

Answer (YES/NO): NO